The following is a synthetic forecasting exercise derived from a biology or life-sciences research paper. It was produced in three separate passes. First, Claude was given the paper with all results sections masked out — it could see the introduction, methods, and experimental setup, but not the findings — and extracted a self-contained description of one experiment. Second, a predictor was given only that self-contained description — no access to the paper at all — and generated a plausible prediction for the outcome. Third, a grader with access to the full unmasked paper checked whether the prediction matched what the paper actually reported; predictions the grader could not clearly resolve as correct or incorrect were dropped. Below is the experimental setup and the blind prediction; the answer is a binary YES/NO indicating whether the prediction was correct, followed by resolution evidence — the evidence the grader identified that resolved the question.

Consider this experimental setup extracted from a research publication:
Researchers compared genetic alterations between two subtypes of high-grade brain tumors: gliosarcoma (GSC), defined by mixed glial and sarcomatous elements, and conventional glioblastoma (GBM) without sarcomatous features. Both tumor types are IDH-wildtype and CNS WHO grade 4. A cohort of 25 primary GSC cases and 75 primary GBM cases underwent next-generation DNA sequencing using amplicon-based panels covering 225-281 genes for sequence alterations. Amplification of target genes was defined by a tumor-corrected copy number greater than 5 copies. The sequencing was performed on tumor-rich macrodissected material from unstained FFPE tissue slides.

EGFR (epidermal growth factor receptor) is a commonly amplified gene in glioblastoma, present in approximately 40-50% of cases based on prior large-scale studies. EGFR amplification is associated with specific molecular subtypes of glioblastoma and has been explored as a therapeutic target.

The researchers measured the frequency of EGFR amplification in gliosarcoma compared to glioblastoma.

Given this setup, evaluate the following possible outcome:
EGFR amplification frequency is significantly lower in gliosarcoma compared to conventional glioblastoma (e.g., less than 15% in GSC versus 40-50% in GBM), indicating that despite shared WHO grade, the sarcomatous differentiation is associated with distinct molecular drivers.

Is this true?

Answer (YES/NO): YES